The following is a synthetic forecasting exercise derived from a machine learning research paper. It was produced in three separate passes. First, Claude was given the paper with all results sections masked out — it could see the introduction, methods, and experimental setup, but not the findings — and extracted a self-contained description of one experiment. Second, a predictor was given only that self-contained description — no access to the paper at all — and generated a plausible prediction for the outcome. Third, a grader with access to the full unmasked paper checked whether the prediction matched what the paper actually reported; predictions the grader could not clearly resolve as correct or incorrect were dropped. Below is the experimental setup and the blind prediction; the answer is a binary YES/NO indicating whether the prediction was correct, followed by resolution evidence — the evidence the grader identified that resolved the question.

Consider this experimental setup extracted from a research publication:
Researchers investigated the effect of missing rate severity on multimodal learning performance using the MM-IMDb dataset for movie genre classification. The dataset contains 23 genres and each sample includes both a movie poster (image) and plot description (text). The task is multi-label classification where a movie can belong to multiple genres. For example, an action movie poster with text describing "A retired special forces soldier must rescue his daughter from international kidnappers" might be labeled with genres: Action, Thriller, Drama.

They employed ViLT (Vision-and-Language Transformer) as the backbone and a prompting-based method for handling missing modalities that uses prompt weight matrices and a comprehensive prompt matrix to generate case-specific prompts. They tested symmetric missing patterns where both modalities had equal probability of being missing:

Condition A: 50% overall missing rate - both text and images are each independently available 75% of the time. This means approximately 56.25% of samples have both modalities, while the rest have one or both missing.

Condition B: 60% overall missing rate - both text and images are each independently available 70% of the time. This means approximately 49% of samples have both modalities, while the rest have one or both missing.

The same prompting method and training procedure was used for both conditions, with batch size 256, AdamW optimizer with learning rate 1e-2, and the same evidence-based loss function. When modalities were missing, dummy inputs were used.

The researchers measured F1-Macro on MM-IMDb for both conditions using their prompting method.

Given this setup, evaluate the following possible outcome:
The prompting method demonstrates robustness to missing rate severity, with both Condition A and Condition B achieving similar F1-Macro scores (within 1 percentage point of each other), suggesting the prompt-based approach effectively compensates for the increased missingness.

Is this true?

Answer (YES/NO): NO